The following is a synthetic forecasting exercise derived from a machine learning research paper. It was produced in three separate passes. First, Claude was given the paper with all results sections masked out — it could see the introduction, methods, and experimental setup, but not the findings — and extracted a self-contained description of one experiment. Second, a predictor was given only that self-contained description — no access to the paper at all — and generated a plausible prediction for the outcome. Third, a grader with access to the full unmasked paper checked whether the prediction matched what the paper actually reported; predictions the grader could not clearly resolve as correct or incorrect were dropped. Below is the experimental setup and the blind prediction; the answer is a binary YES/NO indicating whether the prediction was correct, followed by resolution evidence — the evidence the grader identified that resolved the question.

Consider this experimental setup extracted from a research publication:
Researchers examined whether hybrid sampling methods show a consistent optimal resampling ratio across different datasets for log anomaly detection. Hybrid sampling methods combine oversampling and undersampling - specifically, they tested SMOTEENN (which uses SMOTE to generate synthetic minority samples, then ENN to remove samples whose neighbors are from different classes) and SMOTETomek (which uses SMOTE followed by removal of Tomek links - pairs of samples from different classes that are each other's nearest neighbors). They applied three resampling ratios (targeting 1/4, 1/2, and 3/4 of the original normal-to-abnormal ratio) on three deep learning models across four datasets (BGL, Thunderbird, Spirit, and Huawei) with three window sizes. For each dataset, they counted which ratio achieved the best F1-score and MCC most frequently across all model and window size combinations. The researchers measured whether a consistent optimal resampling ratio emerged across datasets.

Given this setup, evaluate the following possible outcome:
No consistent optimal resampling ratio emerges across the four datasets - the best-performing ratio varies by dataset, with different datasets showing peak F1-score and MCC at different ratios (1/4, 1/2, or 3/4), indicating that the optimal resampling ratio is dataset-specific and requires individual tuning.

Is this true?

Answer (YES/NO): YES